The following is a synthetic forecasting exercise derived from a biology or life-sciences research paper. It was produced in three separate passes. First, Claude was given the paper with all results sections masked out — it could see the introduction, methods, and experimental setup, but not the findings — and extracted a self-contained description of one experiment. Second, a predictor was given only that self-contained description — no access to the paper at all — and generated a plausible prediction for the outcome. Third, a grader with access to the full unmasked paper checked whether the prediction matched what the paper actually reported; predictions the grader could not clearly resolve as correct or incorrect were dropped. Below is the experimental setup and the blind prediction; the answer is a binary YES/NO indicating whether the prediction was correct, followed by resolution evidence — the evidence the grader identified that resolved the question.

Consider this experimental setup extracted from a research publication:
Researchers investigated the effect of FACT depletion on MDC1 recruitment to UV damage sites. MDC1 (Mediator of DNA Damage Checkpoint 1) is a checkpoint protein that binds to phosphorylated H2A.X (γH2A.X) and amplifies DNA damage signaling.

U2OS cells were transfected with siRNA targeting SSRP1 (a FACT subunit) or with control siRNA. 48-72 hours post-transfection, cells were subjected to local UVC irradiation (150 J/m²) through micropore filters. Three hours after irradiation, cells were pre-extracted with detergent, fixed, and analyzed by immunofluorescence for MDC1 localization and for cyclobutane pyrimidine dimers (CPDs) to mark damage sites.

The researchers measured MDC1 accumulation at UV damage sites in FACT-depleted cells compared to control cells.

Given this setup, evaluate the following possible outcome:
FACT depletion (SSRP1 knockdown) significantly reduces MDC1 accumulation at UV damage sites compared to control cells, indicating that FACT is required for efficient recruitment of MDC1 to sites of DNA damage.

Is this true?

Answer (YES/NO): YES